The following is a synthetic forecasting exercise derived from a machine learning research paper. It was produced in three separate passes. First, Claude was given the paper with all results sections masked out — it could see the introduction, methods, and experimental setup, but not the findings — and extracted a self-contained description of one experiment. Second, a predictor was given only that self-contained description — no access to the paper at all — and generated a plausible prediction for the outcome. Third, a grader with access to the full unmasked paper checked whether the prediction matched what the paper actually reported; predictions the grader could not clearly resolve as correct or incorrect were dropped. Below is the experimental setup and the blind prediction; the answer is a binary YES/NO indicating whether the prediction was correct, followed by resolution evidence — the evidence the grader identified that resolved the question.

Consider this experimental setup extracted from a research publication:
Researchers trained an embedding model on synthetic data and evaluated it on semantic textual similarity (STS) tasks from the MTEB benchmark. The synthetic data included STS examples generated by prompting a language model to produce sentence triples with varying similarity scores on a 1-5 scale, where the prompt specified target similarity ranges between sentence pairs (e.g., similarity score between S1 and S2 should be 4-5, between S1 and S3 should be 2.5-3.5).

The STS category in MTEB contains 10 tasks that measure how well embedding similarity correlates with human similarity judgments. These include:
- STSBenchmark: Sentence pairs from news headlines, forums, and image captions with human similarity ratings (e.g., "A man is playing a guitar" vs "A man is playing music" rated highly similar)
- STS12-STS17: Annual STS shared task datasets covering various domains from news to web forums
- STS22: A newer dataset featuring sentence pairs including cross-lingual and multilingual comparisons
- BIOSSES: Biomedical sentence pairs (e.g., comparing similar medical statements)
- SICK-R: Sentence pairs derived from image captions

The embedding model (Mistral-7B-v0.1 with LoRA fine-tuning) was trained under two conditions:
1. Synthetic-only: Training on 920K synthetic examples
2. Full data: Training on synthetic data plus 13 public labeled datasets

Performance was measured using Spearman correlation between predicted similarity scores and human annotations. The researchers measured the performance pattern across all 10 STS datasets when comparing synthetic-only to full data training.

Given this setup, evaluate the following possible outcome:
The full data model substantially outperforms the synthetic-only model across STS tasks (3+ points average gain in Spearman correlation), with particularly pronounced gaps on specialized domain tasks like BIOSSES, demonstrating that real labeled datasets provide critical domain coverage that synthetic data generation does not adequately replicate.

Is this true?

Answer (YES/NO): NO